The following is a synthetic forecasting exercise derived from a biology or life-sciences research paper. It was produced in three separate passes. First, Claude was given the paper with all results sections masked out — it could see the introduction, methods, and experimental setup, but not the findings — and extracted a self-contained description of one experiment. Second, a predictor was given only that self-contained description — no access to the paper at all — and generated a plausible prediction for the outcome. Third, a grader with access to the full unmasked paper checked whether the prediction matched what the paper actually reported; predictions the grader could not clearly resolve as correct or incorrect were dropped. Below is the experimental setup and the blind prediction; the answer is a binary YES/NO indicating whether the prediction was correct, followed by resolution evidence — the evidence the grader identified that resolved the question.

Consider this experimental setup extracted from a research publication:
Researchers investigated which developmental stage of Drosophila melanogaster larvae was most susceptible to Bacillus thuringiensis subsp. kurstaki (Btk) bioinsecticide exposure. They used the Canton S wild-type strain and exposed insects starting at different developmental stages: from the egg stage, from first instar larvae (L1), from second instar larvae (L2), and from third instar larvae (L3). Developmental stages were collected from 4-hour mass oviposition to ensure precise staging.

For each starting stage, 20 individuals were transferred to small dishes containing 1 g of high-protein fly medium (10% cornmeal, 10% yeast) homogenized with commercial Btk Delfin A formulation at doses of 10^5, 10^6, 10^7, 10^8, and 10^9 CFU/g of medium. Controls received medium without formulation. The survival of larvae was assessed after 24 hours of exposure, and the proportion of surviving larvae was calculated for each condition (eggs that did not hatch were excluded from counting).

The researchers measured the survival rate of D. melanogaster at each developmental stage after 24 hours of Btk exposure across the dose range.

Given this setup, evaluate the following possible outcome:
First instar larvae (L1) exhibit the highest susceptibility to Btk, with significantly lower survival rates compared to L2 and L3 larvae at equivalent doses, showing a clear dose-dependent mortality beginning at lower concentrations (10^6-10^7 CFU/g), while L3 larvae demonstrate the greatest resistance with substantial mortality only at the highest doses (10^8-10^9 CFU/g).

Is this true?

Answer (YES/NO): NO